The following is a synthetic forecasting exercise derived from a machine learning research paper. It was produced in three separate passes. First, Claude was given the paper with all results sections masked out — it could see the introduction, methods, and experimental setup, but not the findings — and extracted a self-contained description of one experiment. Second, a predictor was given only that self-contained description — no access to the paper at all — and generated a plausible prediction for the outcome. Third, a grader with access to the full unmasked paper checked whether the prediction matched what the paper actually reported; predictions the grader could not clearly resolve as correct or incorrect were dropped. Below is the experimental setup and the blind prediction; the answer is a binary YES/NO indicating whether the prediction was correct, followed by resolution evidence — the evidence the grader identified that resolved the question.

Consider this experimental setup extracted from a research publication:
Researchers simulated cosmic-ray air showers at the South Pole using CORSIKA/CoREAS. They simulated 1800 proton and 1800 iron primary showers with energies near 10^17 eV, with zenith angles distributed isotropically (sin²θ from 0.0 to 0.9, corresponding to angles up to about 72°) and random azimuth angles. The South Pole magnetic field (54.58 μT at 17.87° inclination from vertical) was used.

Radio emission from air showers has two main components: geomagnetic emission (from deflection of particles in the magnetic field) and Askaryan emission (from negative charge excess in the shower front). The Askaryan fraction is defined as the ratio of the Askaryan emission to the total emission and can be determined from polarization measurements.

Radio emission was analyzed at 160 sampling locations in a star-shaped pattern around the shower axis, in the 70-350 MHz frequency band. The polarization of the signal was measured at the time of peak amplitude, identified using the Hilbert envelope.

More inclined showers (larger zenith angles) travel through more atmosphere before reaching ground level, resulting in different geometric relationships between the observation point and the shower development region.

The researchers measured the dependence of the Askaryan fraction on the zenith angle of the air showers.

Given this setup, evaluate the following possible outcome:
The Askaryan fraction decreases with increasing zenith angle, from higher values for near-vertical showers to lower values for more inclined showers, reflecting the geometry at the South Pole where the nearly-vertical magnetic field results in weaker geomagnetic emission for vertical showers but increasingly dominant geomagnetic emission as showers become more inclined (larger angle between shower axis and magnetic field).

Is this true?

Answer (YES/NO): YES